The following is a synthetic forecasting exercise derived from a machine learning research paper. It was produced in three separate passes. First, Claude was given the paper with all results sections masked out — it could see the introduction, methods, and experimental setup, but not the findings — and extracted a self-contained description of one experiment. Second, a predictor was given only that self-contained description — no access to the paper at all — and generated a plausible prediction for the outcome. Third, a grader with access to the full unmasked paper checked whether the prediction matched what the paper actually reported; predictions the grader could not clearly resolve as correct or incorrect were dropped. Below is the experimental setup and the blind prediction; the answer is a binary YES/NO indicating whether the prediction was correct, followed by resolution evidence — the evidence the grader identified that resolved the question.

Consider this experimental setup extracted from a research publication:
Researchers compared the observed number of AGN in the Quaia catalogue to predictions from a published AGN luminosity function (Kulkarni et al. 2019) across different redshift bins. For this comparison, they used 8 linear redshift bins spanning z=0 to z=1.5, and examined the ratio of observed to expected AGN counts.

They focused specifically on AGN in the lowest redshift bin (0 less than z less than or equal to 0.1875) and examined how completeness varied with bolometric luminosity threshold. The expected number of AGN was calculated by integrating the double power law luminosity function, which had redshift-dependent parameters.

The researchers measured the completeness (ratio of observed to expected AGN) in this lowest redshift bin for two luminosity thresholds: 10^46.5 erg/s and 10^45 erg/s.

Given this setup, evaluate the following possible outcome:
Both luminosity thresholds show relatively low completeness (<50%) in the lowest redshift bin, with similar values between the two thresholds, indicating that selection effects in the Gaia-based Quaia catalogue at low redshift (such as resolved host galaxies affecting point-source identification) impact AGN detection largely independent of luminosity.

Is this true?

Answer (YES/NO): NO